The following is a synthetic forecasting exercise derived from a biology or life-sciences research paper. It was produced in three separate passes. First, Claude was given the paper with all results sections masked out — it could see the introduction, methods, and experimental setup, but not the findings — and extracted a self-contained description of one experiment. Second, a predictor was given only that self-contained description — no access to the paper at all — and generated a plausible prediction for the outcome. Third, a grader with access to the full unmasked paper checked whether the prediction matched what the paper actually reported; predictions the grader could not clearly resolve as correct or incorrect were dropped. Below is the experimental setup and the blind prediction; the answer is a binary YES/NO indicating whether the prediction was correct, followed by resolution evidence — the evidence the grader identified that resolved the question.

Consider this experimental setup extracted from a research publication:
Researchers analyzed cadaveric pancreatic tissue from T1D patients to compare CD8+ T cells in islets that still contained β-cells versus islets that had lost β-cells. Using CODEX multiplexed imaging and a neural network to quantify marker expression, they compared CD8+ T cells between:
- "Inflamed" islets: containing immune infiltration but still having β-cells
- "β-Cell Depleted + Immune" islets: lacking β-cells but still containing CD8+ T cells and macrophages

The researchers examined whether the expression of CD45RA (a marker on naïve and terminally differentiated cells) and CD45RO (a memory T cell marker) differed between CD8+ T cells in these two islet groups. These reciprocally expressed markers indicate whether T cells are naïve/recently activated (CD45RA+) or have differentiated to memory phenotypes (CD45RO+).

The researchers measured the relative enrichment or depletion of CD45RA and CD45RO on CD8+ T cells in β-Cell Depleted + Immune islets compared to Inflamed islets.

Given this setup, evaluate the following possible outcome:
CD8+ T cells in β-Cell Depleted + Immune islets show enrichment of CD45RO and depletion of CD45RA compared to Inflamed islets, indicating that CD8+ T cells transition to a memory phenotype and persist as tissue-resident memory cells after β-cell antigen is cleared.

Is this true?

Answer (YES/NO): NO